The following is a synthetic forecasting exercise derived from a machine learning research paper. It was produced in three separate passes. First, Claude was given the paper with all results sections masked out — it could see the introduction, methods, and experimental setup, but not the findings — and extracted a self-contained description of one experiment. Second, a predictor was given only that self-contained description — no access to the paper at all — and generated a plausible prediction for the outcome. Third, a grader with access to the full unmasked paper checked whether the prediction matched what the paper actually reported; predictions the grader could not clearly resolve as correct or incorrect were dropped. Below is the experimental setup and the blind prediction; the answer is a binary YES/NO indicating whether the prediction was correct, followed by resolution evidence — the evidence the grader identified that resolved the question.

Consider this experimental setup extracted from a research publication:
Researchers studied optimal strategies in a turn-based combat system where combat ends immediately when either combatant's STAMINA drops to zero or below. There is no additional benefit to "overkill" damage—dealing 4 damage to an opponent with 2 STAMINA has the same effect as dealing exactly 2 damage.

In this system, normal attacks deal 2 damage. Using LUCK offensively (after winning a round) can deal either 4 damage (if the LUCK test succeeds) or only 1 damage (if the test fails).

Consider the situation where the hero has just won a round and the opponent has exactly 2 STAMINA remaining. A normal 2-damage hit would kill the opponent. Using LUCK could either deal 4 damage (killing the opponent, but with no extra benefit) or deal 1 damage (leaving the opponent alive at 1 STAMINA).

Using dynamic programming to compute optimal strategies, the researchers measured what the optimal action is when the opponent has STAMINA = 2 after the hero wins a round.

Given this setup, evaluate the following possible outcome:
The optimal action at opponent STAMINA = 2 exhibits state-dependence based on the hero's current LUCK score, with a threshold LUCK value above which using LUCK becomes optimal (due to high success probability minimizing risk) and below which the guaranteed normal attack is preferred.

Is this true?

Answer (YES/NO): NO